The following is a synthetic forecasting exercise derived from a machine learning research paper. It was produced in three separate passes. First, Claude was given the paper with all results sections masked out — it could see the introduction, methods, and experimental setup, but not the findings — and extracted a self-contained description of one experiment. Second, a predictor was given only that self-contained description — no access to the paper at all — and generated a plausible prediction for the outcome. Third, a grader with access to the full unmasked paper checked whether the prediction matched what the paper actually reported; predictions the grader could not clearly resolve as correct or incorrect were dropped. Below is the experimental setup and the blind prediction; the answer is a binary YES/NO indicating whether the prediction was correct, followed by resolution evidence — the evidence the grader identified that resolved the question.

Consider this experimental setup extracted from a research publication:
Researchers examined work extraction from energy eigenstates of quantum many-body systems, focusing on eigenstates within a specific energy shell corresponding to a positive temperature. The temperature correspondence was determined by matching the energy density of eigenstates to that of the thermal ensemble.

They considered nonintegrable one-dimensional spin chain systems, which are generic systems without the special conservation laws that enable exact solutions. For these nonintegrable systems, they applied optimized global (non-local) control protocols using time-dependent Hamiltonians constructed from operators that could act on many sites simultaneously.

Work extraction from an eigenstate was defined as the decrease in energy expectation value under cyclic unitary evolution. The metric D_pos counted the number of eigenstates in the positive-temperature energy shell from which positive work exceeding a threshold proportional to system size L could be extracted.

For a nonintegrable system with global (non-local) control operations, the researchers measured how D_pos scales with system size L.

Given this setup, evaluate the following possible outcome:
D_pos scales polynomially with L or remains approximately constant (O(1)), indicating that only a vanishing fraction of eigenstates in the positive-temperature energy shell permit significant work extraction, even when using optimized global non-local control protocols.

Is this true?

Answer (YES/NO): NO